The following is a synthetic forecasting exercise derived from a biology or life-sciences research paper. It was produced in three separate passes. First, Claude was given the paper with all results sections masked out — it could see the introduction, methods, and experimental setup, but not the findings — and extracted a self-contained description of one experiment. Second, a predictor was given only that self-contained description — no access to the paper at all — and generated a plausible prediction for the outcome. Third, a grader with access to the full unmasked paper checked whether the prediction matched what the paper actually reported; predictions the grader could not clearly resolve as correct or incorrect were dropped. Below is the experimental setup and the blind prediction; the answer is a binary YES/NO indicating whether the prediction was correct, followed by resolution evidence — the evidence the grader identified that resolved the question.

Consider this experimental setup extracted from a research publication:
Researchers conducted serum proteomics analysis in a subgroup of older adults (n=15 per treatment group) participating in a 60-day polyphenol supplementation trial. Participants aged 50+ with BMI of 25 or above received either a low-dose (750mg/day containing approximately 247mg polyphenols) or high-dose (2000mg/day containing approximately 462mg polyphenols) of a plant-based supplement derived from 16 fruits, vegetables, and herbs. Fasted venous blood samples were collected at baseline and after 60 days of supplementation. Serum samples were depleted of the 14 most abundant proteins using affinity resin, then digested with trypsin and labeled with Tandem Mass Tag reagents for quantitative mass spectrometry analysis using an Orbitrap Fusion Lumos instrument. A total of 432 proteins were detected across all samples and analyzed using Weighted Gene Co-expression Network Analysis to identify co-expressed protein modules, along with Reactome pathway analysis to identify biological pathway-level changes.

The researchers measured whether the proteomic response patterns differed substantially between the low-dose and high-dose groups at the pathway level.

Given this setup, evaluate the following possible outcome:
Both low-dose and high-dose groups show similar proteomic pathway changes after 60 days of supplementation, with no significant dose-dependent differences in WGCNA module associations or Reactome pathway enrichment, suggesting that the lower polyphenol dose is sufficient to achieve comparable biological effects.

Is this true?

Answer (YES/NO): YES